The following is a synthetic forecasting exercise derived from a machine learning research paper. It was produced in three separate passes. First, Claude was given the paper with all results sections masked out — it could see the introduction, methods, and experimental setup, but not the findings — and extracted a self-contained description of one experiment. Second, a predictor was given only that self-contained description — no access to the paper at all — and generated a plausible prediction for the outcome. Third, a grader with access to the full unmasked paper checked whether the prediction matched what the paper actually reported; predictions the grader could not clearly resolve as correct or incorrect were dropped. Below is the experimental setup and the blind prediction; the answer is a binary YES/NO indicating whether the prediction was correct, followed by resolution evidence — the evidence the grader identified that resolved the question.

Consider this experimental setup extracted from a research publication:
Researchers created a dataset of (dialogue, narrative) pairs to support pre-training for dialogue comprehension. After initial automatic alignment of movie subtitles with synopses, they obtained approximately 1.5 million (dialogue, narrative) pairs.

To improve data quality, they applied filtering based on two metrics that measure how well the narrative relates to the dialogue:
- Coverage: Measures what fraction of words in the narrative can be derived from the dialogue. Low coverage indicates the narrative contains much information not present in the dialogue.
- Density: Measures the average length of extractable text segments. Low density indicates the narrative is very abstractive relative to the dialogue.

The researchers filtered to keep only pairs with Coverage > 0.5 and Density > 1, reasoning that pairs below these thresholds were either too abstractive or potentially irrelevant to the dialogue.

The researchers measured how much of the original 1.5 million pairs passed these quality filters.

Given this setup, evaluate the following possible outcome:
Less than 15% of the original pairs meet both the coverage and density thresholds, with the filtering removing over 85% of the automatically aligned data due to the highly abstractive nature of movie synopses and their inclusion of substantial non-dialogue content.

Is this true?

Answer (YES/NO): NO